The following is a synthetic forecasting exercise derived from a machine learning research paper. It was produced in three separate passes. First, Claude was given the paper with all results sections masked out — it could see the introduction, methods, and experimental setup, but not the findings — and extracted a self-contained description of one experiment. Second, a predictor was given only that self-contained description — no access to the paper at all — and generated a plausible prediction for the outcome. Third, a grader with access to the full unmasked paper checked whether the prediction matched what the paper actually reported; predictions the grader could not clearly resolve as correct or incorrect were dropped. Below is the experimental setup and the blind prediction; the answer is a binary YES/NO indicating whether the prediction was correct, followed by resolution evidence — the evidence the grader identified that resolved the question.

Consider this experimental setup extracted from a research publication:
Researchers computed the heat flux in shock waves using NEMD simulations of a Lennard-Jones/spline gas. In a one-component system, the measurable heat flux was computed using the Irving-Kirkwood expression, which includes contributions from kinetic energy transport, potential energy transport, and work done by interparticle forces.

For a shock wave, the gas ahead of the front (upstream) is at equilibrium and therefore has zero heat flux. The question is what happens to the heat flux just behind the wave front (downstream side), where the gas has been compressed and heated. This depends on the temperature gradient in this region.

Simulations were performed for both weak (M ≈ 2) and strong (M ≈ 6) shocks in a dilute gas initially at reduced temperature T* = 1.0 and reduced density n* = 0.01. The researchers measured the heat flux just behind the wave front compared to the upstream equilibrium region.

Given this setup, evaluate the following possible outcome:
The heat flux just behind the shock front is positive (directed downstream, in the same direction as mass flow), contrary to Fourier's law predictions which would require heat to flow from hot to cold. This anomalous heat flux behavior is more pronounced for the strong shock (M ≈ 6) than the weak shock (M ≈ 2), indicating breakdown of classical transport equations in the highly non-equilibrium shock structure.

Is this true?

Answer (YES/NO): NO